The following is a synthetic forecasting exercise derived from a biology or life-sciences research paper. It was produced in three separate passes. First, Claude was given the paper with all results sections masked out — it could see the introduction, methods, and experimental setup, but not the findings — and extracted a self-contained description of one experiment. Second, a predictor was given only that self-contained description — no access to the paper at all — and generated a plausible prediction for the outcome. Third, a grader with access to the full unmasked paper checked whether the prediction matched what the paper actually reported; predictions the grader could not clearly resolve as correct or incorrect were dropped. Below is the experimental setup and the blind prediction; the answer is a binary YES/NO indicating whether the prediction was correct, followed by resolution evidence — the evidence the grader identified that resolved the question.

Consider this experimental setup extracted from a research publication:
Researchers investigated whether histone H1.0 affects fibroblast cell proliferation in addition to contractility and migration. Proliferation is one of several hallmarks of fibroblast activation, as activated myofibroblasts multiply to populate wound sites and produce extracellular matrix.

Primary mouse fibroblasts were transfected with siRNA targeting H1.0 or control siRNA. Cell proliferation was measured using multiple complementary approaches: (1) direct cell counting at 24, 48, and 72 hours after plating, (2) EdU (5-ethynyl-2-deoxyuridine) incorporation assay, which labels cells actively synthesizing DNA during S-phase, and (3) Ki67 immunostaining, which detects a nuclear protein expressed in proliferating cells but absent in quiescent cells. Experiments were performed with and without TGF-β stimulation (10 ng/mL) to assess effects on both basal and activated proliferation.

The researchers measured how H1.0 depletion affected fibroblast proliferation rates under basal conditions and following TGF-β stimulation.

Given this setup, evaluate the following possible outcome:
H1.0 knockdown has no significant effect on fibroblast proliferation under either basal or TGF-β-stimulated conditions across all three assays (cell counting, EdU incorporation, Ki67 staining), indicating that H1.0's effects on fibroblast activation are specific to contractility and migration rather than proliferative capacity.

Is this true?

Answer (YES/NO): NO